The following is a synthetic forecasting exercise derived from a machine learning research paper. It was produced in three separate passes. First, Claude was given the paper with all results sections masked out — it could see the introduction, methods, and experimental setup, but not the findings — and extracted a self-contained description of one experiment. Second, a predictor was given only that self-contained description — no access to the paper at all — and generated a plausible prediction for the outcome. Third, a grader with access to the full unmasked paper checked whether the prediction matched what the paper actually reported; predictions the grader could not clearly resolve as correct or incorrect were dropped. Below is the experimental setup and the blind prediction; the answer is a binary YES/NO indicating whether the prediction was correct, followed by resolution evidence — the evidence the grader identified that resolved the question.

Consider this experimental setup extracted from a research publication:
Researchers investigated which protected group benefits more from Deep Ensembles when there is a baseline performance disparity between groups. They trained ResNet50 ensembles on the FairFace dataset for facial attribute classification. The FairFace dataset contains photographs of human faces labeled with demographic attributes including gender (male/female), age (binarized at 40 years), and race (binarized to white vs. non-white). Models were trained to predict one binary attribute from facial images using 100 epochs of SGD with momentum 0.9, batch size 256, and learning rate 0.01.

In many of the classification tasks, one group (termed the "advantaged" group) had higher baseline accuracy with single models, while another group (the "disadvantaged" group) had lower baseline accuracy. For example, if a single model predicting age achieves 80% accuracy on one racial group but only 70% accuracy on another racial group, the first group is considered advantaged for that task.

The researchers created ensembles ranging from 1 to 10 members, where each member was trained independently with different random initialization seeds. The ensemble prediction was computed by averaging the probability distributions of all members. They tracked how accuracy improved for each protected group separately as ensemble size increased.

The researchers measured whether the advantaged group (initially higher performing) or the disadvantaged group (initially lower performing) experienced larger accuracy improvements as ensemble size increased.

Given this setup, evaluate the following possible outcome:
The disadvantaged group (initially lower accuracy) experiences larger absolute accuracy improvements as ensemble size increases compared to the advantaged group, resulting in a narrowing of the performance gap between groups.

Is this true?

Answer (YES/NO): NO